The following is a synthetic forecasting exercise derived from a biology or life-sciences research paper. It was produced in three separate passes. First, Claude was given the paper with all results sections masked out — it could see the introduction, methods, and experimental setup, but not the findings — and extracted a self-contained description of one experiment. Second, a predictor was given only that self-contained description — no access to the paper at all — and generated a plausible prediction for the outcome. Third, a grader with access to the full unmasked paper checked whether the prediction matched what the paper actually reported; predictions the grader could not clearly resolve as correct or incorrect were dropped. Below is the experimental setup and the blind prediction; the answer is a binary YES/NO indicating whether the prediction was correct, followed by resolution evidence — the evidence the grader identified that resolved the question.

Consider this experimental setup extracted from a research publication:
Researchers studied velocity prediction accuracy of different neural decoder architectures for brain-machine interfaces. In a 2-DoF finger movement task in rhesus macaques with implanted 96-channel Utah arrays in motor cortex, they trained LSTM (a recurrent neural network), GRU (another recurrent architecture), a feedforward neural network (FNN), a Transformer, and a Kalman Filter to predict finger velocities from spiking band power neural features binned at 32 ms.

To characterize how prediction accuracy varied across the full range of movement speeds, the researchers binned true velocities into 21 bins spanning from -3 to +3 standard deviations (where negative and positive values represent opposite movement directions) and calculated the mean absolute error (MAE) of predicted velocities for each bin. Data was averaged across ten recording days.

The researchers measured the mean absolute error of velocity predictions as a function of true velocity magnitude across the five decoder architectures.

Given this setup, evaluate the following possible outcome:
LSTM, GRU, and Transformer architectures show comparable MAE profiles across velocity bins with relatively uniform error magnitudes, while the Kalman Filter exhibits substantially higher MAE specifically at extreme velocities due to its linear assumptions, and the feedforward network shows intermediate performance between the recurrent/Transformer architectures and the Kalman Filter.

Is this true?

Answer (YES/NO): NO